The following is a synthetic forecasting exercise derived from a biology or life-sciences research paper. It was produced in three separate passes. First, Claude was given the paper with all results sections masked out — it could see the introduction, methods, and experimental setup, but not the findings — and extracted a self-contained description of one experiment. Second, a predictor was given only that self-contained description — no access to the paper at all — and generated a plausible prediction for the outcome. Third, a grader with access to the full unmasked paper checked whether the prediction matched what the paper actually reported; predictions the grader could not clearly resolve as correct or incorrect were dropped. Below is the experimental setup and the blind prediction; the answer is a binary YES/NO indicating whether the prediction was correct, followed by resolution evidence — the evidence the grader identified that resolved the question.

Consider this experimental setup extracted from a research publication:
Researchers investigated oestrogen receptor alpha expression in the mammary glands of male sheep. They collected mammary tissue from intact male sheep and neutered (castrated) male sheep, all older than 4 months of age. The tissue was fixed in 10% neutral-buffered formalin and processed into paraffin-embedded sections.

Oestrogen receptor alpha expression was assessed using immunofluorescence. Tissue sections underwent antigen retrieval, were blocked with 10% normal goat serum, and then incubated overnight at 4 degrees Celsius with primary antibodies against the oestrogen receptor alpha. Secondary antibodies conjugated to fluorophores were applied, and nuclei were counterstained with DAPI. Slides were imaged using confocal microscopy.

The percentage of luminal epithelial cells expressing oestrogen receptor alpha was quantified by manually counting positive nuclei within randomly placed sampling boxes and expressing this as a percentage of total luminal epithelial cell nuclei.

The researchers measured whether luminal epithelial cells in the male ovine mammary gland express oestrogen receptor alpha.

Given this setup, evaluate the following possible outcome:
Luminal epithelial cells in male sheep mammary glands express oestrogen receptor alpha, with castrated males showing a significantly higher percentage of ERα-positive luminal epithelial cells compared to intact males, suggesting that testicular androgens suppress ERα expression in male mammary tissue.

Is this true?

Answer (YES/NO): NO